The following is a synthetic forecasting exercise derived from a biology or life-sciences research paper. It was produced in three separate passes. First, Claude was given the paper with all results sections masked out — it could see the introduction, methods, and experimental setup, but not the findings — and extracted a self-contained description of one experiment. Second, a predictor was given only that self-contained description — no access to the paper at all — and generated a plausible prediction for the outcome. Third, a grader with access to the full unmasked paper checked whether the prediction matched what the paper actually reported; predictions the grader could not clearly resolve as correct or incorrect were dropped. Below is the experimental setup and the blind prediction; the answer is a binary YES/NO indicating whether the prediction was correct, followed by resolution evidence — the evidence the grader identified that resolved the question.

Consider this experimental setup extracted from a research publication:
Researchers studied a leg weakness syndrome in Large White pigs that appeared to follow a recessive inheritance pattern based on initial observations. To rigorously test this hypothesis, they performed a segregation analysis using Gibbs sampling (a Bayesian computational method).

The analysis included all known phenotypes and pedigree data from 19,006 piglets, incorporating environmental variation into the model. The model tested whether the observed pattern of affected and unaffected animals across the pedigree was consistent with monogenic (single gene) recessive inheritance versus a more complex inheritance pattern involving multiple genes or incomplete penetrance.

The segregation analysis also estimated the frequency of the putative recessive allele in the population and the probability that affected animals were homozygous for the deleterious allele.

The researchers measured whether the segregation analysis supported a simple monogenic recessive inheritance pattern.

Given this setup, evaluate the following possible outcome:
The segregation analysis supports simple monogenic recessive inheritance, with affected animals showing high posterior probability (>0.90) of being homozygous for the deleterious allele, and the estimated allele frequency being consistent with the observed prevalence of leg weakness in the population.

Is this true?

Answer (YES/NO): NO